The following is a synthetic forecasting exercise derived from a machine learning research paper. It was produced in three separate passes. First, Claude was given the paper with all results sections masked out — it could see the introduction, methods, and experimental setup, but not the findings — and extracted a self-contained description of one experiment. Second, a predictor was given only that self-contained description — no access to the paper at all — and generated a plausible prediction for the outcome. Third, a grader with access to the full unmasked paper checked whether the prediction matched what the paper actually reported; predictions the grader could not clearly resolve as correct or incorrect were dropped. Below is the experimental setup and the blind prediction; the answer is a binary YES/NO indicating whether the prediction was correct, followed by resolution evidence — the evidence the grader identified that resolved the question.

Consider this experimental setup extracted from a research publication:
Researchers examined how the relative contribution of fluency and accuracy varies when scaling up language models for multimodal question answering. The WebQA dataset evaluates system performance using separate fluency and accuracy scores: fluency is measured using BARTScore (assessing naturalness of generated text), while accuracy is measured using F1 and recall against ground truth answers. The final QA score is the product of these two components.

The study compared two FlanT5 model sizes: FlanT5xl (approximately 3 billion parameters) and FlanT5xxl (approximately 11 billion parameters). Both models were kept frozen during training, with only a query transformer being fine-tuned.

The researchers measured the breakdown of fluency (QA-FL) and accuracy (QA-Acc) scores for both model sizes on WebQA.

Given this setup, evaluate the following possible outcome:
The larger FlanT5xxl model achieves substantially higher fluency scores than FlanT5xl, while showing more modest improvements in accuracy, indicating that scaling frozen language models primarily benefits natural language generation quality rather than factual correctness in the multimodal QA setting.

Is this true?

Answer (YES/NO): NO